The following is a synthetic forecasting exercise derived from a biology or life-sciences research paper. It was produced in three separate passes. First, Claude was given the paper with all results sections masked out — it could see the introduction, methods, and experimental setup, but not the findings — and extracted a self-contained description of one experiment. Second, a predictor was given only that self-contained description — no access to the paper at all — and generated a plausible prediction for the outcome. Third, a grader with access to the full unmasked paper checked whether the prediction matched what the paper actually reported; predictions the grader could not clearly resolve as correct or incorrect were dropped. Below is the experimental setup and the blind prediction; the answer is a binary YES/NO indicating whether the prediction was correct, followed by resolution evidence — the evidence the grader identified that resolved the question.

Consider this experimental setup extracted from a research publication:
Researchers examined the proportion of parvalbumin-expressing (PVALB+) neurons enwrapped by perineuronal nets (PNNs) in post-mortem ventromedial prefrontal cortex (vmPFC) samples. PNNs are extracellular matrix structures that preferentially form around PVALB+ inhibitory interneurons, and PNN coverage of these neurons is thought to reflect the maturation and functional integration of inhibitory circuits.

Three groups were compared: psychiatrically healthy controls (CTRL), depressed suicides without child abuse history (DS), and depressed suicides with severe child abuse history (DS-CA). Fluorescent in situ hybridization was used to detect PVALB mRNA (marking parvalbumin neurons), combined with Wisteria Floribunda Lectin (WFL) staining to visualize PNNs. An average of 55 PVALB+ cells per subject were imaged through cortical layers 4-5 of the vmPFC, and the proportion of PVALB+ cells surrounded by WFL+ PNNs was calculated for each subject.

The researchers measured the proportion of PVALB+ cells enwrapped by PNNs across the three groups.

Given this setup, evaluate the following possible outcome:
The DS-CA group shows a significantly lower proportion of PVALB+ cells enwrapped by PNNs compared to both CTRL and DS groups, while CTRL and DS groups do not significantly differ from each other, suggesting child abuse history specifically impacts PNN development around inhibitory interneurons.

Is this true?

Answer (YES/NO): NO